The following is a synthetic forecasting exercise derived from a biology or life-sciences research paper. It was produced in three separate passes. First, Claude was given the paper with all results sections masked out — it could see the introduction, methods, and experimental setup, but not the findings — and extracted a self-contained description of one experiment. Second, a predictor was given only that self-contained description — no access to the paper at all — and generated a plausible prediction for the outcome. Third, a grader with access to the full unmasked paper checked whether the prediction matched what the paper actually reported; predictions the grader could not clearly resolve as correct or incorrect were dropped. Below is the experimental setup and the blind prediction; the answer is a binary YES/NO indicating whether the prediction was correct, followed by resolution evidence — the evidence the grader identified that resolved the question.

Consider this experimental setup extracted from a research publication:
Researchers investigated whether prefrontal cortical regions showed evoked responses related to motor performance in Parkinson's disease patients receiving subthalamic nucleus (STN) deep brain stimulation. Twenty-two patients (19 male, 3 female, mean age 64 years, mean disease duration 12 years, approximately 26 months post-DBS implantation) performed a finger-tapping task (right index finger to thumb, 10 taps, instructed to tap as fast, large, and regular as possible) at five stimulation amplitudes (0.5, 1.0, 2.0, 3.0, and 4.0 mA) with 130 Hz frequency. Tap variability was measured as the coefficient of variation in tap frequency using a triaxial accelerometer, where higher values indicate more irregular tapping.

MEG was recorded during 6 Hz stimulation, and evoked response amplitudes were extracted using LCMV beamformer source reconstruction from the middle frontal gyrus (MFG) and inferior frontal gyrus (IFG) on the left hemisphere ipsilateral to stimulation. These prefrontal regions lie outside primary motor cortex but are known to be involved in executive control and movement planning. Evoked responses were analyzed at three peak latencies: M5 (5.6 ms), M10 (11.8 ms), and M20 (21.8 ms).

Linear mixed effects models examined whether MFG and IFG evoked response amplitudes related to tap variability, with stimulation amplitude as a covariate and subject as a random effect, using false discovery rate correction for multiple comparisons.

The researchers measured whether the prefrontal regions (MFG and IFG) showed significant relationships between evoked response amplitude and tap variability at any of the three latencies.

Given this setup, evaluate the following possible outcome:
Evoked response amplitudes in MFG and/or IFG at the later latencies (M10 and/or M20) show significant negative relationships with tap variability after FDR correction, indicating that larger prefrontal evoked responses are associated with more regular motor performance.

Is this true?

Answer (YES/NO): NO